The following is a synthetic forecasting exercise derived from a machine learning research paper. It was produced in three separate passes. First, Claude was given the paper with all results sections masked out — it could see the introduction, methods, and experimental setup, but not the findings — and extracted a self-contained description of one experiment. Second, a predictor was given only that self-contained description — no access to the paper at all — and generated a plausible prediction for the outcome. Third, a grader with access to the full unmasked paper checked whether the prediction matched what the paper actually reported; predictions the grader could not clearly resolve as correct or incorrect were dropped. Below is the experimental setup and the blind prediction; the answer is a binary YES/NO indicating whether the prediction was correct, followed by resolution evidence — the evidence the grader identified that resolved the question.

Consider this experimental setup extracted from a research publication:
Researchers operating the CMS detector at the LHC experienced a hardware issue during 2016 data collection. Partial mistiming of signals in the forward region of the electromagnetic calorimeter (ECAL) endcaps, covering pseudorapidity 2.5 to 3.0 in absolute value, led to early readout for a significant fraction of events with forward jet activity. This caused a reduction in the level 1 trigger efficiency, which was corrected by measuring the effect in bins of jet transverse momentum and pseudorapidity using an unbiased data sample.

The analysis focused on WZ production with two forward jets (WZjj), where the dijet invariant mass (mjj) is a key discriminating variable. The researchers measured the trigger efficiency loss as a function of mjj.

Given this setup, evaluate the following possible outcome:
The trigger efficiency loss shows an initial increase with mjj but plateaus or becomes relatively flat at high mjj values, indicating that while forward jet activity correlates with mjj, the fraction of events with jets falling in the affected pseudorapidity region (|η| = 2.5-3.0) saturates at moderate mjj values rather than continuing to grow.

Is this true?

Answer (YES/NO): NO